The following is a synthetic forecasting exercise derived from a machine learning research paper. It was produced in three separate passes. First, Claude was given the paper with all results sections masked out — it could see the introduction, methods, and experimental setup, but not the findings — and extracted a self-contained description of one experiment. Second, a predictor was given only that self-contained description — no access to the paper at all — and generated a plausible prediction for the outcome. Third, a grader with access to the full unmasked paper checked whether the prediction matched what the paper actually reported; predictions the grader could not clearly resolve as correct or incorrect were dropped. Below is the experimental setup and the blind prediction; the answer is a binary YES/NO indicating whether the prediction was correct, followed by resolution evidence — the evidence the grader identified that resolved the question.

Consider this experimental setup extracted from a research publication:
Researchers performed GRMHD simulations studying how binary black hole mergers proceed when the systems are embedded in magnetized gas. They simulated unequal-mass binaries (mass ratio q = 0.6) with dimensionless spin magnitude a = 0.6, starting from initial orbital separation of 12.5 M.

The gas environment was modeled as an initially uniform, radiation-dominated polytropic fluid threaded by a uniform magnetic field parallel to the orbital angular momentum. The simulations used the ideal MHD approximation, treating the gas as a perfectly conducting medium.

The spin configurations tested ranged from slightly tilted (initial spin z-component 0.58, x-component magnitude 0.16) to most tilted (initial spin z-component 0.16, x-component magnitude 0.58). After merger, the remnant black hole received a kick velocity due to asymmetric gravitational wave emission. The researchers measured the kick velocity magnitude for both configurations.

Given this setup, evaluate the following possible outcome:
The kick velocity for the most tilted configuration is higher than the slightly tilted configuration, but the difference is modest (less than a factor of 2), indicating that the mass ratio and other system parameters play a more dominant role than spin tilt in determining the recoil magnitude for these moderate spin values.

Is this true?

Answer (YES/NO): YES